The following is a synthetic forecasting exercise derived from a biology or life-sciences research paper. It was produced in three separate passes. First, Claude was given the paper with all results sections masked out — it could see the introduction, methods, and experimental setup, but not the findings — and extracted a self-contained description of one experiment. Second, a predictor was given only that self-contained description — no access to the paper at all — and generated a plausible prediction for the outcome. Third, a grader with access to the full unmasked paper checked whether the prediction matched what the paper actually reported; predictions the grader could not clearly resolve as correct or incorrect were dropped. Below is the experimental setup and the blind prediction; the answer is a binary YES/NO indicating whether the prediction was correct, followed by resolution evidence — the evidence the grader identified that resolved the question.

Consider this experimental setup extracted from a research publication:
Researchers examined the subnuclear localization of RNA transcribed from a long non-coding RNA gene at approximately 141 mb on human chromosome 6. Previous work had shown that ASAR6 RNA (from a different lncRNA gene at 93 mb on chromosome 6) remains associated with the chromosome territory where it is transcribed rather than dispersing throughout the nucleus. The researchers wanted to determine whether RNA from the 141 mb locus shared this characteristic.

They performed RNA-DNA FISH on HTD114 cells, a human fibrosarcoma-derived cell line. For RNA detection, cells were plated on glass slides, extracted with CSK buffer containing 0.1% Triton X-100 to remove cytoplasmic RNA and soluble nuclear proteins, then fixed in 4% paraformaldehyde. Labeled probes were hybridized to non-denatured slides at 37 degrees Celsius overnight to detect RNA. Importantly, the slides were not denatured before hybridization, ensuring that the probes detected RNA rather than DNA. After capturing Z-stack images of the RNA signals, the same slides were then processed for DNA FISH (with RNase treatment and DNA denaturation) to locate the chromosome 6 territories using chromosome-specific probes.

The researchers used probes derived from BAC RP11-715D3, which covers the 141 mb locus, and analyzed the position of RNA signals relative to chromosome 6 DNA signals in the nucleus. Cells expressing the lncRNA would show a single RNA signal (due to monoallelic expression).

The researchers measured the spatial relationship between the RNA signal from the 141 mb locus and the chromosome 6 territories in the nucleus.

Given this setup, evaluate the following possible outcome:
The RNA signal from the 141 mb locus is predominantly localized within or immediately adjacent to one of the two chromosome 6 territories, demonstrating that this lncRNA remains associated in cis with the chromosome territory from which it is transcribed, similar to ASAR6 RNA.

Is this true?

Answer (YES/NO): YES